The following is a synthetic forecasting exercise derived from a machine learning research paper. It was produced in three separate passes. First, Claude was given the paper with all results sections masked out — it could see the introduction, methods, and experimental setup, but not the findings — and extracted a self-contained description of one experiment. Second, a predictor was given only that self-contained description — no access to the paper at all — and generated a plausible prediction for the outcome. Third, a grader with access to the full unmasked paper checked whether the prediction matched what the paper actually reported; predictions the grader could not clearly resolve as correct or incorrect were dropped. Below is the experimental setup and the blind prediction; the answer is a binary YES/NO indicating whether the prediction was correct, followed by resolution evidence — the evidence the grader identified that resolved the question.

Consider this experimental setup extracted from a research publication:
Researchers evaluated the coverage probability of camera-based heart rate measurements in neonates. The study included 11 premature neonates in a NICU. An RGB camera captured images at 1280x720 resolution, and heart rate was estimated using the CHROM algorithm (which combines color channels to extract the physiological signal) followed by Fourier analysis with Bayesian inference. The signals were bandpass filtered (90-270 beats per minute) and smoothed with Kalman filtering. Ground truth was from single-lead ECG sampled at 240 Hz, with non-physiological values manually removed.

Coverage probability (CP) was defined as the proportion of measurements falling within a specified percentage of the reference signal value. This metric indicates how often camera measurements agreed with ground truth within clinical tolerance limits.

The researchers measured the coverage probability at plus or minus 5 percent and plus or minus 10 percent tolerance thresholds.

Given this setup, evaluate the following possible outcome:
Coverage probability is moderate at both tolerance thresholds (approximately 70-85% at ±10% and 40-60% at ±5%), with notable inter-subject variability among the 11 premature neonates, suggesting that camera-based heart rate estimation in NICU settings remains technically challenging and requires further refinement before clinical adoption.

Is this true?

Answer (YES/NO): NO